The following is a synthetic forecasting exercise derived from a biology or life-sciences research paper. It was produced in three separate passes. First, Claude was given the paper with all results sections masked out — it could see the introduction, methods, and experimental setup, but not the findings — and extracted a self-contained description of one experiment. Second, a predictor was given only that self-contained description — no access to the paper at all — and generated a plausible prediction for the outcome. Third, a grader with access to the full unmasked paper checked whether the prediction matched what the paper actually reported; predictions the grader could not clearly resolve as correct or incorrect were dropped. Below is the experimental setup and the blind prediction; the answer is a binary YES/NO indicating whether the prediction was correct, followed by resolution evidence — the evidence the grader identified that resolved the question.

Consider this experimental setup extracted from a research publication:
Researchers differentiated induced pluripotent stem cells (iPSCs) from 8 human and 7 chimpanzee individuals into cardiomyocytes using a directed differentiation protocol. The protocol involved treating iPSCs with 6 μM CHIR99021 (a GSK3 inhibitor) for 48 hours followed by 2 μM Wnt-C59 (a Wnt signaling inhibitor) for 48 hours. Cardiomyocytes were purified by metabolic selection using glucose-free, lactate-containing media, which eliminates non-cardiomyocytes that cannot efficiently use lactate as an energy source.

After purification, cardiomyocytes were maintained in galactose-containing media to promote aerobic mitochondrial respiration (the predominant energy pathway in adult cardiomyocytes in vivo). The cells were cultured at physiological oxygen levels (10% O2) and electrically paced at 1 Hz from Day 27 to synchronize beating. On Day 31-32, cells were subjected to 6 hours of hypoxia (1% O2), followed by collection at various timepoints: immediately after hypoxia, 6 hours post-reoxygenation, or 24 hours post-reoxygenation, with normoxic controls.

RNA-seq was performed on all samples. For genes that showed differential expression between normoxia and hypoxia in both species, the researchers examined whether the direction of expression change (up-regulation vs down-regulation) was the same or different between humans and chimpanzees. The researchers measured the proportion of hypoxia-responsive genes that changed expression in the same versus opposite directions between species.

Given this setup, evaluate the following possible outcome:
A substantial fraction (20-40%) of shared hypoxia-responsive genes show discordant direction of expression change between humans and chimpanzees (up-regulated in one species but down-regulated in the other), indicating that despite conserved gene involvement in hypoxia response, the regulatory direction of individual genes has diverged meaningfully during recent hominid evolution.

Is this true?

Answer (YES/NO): NO